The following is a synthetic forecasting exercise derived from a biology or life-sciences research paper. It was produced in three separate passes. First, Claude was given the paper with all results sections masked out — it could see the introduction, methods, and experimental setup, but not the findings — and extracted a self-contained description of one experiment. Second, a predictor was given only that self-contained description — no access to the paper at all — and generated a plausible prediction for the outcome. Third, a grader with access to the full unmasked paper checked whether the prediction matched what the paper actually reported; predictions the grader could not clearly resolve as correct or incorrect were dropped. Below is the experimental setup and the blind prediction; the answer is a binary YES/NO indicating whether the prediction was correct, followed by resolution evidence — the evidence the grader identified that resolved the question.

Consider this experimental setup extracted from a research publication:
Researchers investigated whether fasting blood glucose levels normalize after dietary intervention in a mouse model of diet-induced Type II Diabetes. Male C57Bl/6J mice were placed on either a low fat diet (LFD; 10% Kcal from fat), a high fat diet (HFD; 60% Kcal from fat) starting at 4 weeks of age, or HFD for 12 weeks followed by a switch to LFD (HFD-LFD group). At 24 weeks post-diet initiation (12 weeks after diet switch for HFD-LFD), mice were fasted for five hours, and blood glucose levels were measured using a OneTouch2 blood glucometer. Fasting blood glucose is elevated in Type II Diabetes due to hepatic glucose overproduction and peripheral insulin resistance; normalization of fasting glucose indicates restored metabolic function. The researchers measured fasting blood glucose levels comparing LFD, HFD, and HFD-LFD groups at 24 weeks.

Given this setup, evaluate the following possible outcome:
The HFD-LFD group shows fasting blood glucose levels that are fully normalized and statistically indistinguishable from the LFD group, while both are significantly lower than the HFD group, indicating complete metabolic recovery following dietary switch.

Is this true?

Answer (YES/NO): NO